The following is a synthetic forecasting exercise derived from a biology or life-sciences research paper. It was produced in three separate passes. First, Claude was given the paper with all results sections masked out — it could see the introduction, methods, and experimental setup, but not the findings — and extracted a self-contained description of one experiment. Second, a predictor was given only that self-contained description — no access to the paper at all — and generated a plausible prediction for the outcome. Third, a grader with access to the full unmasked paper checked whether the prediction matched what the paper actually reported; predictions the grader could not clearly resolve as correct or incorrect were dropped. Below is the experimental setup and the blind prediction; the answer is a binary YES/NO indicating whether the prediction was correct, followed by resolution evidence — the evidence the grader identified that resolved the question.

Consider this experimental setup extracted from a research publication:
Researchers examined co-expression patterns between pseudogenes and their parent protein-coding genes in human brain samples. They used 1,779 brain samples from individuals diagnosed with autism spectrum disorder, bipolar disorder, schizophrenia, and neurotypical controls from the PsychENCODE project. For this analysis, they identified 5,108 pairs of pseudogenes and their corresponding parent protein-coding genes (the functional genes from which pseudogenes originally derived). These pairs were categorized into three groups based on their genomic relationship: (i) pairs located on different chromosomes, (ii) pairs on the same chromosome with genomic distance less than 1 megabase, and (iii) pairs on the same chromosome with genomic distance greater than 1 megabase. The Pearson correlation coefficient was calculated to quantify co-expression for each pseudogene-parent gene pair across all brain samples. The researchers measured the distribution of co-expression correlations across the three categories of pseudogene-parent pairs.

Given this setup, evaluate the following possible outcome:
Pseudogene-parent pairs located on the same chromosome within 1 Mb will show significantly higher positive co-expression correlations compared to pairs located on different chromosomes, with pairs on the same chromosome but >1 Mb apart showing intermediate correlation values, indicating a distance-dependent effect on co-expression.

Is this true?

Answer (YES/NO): NO